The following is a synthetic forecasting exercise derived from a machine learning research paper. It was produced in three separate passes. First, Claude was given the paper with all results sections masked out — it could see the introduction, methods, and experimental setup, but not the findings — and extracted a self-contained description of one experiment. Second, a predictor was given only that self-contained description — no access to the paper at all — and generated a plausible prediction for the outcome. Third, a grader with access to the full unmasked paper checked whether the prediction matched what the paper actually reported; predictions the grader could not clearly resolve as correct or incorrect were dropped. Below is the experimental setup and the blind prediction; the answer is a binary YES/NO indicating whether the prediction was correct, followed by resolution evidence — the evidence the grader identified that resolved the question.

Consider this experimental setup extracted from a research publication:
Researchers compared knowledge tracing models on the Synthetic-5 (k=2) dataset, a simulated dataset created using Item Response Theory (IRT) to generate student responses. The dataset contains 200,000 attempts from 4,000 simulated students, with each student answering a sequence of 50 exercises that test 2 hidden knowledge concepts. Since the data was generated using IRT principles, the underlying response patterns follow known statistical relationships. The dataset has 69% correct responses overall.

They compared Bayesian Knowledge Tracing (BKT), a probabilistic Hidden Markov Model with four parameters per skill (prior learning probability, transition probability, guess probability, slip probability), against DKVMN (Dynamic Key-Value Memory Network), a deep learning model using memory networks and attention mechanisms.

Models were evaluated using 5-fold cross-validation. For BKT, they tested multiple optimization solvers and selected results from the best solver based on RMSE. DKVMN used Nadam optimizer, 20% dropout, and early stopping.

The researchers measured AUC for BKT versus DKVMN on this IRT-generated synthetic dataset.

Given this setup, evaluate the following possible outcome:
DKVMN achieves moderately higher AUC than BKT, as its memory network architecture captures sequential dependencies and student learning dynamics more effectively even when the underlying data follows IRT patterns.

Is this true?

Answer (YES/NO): NO